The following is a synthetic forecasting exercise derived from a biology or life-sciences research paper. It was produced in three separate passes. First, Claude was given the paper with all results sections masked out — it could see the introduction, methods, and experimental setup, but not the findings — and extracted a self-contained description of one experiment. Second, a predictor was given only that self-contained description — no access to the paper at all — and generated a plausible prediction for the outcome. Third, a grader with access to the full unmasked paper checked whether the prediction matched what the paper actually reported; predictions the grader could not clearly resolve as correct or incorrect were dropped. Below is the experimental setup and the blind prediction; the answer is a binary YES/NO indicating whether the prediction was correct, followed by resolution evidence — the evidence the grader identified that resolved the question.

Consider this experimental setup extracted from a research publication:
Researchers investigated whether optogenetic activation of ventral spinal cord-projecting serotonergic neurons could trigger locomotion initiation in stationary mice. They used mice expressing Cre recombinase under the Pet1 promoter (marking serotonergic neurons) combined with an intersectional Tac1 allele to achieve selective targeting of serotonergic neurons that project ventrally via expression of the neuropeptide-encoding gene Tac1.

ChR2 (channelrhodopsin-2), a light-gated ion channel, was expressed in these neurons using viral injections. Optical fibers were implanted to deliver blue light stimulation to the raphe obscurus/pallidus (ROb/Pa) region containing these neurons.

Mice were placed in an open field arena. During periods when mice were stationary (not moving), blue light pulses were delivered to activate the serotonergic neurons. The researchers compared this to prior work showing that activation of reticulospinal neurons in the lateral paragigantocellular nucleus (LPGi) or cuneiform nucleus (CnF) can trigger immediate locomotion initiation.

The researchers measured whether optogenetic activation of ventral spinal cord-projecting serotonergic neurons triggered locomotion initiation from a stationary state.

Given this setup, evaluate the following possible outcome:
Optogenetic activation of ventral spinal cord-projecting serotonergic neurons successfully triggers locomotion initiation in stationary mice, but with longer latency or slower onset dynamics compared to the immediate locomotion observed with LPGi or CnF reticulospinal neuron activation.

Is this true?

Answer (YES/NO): NO